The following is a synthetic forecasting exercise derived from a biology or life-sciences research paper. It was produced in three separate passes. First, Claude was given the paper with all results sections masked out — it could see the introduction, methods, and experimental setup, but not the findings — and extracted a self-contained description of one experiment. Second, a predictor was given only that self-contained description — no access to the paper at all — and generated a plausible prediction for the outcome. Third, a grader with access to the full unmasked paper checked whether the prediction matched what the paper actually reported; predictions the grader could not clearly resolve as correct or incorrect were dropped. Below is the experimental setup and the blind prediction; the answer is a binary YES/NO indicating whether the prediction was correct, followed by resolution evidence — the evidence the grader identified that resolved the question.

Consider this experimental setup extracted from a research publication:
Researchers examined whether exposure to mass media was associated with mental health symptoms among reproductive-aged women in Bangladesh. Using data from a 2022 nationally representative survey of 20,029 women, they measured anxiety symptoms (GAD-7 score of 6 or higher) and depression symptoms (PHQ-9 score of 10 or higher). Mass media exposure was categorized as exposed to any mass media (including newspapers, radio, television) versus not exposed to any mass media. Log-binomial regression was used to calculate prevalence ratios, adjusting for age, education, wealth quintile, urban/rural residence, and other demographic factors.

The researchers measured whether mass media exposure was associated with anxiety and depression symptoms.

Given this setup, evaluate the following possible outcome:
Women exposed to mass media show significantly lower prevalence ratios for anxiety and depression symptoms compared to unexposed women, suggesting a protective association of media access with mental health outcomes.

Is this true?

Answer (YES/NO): NO